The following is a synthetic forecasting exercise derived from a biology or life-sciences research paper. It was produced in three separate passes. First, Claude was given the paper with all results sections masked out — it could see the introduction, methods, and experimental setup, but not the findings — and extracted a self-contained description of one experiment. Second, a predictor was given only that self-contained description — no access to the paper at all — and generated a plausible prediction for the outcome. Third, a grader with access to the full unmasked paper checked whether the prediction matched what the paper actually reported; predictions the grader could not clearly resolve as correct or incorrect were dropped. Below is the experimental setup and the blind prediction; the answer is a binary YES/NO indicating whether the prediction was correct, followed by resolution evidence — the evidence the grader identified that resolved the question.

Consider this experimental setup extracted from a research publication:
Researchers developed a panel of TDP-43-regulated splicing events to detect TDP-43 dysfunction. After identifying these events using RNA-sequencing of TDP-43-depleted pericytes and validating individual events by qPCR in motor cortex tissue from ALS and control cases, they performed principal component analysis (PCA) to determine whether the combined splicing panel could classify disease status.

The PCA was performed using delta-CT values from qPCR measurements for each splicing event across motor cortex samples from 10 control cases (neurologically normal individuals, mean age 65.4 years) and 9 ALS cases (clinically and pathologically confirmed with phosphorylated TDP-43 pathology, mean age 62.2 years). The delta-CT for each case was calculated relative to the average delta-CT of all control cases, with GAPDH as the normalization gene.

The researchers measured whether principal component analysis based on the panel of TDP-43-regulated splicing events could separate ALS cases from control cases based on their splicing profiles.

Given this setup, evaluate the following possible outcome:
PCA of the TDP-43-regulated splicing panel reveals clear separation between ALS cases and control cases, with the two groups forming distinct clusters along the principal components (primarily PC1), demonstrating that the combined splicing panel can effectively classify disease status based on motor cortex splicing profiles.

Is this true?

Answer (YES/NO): NO